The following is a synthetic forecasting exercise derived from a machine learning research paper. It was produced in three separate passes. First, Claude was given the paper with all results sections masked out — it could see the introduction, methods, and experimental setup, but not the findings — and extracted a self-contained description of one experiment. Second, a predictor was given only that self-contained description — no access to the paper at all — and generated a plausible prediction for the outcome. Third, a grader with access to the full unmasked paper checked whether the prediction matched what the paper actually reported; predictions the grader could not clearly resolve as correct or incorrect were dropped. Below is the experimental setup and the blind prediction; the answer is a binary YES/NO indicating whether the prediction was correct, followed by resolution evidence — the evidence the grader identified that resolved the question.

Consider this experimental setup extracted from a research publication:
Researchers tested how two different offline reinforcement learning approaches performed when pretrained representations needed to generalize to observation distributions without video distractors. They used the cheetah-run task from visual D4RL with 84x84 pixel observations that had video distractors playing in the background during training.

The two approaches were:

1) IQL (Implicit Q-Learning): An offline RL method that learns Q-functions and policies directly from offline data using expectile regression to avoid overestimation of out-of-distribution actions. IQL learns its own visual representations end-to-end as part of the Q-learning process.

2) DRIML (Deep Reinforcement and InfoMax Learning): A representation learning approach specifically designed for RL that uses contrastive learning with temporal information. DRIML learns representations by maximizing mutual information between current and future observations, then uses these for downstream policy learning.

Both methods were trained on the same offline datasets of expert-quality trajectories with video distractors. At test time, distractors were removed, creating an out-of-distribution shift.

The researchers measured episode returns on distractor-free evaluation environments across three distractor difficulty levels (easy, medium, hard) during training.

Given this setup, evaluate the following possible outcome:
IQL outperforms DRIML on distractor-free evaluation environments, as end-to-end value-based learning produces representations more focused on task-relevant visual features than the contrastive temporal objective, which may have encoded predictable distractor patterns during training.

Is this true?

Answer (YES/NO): NO